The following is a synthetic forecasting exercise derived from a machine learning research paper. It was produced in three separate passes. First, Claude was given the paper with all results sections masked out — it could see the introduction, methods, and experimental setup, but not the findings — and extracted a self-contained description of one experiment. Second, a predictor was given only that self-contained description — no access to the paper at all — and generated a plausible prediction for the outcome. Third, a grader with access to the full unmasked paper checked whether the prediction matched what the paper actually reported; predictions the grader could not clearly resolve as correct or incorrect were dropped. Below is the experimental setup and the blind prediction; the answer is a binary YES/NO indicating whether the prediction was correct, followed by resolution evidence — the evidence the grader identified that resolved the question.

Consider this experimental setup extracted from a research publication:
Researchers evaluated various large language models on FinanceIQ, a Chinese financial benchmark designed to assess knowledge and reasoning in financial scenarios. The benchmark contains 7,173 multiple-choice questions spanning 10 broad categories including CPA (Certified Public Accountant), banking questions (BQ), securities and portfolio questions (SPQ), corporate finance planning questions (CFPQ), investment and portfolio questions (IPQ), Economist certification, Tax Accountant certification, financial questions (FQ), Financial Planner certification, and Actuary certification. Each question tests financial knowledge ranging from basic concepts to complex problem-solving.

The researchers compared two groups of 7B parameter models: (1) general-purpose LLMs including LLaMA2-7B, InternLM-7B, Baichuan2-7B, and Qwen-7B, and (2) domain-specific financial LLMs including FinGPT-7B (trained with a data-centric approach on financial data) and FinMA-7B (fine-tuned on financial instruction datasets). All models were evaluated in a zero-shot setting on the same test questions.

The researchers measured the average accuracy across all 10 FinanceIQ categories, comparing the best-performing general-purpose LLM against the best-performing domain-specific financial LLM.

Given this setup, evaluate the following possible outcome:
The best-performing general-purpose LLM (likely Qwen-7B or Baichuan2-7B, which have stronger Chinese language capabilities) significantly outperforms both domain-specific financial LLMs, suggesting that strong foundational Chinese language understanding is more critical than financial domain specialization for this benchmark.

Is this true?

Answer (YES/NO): YES